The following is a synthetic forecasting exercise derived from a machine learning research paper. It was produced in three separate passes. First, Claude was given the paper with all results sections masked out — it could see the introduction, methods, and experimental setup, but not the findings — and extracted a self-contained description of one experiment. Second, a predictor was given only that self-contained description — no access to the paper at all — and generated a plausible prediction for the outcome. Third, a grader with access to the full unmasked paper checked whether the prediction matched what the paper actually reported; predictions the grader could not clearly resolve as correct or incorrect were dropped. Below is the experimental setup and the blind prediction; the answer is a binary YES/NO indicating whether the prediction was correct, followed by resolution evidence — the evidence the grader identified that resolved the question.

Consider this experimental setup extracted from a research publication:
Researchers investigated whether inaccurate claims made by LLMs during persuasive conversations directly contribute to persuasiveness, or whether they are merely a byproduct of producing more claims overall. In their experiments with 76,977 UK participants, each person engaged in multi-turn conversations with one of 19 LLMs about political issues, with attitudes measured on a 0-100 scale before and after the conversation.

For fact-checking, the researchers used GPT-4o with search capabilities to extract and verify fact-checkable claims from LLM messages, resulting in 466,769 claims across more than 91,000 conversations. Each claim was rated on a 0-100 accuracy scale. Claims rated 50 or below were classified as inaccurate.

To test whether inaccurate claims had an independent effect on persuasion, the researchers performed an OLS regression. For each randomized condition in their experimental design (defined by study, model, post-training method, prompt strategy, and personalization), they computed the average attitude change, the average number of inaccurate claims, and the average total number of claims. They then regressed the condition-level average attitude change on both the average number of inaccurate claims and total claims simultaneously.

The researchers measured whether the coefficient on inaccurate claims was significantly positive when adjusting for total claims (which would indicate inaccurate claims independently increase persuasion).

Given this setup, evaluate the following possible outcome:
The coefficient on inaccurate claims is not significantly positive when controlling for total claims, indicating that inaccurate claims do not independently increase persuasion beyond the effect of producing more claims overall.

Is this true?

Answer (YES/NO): YES